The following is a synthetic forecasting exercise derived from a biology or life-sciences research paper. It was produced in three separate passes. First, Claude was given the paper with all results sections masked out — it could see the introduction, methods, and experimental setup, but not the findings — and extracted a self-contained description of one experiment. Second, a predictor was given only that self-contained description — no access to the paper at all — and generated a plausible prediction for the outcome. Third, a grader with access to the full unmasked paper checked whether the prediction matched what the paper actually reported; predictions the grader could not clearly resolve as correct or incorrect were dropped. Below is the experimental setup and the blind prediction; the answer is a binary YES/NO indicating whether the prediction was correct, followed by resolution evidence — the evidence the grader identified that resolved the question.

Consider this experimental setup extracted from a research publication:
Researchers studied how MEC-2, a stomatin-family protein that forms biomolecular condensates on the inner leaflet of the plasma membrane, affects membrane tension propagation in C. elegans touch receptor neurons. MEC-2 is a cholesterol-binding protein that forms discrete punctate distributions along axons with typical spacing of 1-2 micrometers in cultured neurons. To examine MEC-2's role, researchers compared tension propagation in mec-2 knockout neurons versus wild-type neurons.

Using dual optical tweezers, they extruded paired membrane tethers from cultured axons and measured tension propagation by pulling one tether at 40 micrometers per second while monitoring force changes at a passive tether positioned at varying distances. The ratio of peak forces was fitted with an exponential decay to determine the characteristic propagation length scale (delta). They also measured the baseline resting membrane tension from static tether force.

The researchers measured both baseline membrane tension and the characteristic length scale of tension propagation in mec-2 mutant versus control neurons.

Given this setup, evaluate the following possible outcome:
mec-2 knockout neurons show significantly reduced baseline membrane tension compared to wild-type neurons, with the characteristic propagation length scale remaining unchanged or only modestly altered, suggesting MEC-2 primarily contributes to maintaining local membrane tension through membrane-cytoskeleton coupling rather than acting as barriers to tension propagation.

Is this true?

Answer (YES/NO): NO